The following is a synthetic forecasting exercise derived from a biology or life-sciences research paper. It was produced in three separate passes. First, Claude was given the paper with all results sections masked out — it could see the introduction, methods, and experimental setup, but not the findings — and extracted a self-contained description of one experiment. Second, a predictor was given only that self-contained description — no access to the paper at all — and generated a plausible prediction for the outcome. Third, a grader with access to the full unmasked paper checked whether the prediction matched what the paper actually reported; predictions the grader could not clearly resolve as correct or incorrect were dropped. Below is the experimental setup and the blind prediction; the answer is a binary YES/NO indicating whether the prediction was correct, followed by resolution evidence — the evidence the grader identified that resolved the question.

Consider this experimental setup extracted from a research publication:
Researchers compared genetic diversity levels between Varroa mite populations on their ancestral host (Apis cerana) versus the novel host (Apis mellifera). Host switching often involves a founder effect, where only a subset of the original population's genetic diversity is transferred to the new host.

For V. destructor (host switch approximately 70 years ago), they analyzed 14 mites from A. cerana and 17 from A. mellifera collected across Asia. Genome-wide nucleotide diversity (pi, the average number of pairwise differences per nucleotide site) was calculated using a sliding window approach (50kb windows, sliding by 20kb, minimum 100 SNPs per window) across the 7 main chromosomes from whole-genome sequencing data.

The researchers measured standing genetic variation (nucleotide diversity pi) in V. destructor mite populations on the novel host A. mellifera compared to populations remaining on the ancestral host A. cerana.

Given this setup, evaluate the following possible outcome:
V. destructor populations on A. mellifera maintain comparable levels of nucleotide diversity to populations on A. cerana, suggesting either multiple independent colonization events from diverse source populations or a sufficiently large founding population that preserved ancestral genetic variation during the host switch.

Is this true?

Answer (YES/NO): NO